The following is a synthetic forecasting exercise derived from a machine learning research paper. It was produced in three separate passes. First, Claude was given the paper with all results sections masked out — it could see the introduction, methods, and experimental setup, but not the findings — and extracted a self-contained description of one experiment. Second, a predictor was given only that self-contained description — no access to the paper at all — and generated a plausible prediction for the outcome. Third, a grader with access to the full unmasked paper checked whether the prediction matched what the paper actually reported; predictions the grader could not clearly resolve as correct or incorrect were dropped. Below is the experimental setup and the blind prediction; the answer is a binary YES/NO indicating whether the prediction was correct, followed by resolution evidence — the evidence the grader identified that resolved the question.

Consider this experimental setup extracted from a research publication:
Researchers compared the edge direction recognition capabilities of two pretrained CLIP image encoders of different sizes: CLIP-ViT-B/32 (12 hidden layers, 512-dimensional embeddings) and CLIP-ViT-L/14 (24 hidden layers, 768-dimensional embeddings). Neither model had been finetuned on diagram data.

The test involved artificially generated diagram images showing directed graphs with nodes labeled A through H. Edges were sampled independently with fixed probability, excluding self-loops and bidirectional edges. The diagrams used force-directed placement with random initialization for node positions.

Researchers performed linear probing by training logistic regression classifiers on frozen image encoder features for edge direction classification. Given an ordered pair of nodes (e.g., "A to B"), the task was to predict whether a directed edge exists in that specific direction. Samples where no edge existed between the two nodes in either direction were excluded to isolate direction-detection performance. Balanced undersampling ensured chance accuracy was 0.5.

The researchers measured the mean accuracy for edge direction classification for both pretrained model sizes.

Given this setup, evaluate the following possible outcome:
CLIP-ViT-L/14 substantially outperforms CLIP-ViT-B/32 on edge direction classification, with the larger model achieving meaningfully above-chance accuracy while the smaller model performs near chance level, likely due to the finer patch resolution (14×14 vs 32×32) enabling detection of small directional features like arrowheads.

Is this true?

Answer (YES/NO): NO